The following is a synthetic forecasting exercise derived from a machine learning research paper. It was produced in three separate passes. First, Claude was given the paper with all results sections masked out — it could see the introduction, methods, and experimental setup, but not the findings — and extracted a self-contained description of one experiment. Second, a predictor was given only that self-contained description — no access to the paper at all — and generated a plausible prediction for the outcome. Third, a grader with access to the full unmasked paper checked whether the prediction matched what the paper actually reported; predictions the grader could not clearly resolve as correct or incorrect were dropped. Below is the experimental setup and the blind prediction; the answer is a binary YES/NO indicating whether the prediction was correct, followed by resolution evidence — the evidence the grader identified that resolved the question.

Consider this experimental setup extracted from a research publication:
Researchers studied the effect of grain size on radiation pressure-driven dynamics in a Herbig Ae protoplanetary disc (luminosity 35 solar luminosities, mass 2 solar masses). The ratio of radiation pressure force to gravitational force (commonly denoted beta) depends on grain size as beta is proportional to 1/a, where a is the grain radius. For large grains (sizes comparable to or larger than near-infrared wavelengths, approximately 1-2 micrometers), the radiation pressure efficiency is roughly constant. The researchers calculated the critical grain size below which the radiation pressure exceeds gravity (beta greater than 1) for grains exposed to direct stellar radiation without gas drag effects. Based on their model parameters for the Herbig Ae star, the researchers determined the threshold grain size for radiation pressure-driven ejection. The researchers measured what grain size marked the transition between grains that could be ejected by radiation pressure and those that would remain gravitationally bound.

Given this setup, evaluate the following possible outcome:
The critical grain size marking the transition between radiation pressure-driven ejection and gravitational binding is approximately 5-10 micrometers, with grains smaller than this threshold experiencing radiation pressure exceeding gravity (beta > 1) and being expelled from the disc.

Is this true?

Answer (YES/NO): YES